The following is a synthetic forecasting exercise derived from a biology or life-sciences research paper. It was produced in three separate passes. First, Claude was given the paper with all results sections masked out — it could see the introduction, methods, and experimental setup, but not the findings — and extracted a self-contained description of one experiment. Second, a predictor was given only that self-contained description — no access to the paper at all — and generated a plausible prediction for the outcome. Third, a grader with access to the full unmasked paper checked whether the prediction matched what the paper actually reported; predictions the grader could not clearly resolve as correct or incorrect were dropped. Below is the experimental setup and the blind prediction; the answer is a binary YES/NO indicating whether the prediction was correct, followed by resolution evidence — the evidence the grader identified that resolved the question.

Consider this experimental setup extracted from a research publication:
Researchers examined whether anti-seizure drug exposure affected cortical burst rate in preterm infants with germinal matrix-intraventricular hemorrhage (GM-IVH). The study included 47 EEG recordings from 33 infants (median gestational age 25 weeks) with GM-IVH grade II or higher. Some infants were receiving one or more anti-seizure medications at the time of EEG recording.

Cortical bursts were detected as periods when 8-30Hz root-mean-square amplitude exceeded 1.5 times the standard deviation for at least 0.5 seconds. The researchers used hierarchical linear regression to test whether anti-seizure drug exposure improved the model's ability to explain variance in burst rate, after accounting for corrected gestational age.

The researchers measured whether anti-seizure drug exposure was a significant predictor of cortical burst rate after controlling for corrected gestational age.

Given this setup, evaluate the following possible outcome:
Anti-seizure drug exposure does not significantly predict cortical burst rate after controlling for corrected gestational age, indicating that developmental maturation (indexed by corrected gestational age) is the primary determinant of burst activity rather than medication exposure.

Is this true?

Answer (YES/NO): NO